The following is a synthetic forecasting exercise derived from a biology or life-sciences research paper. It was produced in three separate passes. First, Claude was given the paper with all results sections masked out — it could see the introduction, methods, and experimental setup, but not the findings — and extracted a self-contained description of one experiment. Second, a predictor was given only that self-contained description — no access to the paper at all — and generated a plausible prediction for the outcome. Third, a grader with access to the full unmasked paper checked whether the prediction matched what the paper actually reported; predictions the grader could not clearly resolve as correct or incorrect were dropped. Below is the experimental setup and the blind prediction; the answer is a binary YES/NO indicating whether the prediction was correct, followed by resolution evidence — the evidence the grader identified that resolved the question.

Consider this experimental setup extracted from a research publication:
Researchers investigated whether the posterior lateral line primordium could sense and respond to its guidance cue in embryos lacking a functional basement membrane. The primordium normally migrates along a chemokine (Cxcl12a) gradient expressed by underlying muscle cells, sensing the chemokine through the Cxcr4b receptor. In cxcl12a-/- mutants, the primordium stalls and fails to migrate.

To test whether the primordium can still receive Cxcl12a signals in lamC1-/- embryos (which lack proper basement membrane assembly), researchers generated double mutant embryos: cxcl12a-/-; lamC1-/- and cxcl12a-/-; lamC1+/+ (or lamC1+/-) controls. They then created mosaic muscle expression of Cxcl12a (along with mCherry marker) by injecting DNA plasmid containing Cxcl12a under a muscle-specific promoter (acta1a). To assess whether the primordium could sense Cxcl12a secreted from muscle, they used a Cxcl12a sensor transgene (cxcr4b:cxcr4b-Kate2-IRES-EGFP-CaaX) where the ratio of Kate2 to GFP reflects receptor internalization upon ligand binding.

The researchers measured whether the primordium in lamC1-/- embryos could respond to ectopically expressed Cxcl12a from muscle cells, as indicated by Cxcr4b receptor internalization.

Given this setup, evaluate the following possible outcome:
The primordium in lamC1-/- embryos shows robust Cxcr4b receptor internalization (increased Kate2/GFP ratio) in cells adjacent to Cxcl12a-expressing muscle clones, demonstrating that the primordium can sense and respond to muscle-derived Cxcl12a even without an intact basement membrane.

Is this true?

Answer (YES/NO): YES